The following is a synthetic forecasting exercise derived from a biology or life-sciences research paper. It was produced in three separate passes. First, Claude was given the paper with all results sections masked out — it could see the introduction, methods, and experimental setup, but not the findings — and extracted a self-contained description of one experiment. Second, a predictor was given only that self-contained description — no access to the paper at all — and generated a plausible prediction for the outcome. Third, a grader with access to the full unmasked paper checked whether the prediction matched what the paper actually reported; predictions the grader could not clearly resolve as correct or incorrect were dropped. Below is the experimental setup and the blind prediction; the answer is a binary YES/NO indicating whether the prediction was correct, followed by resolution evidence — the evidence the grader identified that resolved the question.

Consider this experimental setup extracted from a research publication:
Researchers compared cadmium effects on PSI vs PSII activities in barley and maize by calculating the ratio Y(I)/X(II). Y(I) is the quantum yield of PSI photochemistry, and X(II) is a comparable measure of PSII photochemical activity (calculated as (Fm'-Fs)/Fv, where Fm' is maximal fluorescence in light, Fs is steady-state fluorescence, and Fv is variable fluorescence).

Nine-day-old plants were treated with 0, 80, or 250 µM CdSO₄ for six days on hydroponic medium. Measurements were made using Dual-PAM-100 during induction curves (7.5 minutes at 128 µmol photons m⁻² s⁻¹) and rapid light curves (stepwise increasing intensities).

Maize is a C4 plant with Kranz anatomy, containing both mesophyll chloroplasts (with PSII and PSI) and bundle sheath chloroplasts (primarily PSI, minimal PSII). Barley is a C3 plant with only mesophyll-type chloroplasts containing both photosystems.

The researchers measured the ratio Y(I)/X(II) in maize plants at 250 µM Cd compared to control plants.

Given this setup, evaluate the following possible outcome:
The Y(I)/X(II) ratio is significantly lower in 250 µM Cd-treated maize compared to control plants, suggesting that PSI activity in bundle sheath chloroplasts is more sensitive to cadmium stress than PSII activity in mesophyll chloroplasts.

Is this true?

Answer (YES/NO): NO